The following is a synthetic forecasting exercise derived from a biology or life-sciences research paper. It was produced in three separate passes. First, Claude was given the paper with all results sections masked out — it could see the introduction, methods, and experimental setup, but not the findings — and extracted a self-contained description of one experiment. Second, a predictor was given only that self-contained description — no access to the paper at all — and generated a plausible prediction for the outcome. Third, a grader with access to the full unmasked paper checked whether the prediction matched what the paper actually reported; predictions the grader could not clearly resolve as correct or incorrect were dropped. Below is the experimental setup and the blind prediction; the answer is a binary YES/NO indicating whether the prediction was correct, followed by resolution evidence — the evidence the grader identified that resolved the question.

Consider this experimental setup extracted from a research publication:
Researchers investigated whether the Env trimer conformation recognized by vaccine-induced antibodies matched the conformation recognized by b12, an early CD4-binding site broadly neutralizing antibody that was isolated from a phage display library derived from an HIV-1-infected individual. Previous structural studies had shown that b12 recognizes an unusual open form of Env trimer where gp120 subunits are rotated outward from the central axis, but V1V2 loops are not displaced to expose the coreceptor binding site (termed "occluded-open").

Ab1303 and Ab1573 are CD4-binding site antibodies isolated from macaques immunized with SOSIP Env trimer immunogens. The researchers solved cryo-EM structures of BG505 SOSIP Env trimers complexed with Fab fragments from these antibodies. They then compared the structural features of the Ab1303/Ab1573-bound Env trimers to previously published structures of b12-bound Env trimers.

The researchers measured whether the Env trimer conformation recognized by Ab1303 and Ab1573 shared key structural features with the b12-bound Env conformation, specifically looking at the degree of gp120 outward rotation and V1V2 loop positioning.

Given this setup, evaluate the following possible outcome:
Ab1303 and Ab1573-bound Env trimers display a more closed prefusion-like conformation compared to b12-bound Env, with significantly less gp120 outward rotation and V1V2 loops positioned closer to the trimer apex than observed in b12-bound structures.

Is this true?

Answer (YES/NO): NO